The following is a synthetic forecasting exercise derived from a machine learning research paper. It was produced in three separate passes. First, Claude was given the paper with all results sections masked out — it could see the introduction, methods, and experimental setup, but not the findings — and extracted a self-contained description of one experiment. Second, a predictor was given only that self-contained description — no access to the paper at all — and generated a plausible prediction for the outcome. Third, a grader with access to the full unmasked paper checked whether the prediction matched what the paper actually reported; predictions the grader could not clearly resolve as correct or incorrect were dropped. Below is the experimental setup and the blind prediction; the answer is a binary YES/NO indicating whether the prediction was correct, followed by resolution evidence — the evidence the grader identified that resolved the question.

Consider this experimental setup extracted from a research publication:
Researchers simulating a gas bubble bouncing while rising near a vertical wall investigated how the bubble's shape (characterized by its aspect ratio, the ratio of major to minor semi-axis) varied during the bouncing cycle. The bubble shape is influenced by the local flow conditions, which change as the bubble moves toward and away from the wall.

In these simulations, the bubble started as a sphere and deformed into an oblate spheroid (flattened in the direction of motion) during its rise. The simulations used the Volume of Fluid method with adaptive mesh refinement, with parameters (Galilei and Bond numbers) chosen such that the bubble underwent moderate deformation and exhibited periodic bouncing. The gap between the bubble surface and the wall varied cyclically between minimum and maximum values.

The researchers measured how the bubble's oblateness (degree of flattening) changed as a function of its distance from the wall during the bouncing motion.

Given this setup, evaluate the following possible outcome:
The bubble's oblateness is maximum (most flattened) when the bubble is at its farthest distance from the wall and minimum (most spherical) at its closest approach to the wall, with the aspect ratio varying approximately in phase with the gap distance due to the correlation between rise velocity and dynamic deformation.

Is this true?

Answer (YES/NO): NO